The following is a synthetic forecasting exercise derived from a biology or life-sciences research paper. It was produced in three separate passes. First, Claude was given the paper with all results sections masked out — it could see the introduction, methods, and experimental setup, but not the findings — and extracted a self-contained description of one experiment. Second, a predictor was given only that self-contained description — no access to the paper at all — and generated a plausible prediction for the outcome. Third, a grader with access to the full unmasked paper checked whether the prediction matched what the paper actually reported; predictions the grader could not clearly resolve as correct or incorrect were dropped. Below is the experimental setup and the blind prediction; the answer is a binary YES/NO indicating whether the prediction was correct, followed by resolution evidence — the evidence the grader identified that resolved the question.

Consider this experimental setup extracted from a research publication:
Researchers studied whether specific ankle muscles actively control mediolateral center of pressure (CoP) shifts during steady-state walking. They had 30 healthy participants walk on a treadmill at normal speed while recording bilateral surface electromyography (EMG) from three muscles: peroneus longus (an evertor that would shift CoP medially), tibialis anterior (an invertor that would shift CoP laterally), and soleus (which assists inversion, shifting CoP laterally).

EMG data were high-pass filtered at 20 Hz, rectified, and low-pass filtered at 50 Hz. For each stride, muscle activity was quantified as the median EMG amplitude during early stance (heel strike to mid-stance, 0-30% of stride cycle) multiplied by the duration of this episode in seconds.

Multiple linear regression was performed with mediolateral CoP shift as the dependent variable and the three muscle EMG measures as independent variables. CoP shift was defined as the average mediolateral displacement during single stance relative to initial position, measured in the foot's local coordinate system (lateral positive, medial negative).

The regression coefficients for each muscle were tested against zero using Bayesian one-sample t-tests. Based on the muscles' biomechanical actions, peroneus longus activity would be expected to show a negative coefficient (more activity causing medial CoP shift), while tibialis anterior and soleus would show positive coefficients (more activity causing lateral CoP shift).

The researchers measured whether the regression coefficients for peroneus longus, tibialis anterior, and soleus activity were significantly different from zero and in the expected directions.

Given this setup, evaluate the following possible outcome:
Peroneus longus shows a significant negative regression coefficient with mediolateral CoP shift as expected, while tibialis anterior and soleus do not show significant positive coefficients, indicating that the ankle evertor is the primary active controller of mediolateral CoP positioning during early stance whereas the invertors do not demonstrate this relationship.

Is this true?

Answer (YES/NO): NO